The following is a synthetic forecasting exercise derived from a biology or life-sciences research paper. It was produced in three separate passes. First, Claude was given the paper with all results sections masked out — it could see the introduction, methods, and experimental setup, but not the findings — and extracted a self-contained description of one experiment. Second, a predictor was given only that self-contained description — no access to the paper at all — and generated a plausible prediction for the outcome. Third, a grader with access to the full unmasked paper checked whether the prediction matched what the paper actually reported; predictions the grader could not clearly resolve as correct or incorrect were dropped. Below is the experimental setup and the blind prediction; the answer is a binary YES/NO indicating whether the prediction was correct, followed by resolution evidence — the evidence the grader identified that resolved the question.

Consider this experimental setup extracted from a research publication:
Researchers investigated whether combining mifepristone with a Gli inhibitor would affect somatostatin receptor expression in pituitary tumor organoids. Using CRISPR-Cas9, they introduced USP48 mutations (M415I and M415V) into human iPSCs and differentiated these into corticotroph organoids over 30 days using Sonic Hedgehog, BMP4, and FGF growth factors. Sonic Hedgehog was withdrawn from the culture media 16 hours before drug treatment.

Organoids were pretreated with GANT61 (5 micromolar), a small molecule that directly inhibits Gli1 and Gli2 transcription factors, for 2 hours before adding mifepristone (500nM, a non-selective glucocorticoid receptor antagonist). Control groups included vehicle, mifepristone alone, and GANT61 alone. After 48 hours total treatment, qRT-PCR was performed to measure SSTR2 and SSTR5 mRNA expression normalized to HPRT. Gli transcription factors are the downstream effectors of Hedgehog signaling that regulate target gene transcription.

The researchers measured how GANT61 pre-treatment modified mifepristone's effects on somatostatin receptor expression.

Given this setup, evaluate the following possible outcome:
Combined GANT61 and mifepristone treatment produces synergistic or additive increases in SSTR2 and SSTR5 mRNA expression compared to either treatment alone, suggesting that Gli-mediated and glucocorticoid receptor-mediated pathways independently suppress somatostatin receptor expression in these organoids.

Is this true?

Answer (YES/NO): NO